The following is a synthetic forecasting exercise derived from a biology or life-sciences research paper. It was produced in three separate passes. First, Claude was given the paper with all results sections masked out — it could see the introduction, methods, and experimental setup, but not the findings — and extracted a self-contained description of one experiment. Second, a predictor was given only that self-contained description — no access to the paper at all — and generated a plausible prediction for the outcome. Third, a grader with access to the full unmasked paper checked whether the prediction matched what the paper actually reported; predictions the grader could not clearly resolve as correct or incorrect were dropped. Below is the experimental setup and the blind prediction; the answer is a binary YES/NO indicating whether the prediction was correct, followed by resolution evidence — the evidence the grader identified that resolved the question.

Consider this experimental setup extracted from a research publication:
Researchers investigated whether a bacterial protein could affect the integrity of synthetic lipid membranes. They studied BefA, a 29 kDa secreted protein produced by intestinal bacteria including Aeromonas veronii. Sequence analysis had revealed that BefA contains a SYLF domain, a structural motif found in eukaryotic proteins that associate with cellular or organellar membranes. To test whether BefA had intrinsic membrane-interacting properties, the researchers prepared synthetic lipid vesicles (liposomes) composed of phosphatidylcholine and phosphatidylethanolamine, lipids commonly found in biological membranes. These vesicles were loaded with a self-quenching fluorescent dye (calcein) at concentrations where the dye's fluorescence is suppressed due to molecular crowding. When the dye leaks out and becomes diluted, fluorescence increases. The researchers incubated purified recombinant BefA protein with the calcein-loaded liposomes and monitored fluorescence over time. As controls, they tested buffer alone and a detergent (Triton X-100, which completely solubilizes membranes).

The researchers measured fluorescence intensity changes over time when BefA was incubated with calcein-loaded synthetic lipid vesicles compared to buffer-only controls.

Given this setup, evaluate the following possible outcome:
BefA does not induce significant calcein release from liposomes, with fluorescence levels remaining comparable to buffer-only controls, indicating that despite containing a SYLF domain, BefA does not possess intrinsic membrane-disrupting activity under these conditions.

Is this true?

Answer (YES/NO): NO